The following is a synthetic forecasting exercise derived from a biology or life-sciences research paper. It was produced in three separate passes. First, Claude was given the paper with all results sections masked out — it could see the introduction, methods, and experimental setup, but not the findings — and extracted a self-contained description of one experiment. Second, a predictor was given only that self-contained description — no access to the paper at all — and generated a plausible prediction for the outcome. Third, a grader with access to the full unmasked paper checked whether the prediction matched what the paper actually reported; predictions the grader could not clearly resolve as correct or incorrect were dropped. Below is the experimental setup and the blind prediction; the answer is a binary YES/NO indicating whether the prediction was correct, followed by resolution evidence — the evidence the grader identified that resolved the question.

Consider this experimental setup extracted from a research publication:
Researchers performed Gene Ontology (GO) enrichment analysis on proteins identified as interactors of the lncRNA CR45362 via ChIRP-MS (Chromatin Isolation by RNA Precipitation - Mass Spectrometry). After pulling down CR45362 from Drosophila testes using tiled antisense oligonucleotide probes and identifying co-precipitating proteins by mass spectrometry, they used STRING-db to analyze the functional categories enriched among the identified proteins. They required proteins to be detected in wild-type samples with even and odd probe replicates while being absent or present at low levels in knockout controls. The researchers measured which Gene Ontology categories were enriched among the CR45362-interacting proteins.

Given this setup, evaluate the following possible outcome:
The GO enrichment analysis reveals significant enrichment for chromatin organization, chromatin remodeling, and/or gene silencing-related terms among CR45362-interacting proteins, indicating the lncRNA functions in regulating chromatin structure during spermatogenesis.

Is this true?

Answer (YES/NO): NO